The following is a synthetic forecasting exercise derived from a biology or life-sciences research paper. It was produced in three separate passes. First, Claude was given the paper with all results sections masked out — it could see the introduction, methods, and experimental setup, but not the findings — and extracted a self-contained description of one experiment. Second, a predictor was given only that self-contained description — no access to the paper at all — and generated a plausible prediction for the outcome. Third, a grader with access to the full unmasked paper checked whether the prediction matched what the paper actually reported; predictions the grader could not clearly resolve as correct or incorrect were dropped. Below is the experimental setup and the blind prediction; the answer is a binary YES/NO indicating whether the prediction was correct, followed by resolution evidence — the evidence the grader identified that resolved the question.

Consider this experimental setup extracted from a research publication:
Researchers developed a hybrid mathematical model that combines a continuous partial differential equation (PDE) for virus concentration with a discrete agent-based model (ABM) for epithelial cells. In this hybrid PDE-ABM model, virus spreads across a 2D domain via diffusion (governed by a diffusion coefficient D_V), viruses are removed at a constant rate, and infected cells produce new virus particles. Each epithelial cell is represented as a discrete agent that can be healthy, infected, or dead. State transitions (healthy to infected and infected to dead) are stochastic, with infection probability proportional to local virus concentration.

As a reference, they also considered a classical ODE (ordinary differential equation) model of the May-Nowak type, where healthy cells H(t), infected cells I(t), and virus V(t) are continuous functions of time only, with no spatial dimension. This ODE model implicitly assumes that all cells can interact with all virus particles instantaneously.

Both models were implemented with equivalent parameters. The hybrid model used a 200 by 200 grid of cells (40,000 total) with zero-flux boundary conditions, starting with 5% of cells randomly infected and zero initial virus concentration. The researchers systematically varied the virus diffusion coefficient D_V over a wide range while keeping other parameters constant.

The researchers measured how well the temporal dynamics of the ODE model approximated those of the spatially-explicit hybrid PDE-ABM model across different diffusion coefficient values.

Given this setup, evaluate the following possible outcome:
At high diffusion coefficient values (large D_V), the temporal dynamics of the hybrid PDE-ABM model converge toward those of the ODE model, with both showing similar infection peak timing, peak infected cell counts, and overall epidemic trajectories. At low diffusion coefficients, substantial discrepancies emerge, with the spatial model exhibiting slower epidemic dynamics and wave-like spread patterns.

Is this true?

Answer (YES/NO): YES